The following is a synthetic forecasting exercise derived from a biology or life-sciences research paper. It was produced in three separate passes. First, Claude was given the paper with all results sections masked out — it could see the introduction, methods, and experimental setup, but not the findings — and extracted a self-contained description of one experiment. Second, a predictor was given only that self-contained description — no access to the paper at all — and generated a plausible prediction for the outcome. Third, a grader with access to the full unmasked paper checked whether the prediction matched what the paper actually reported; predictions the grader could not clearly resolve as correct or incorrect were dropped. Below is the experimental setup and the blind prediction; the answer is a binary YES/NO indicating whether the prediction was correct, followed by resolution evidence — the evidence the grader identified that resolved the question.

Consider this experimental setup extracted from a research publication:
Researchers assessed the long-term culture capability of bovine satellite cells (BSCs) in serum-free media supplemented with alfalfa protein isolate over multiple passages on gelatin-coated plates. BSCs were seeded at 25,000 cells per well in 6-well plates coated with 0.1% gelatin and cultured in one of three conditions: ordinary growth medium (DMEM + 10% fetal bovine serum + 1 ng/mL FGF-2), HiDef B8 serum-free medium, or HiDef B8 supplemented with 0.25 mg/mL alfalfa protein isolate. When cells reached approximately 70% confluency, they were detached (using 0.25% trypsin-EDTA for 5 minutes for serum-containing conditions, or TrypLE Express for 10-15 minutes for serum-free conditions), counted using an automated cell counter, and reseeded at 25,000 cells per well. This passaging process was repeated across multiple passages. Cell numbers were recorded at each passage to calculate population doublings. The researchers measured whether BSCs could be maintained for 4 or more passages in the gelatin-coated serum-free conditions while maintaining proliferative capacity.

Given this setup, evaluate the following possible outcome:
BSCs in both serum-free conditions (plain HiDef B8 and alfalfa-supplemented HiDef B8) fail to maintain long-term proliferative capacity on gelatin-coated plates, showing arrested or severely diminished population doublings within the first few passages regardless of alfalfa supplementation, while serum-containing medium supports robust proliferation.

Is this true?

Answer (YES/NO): YES